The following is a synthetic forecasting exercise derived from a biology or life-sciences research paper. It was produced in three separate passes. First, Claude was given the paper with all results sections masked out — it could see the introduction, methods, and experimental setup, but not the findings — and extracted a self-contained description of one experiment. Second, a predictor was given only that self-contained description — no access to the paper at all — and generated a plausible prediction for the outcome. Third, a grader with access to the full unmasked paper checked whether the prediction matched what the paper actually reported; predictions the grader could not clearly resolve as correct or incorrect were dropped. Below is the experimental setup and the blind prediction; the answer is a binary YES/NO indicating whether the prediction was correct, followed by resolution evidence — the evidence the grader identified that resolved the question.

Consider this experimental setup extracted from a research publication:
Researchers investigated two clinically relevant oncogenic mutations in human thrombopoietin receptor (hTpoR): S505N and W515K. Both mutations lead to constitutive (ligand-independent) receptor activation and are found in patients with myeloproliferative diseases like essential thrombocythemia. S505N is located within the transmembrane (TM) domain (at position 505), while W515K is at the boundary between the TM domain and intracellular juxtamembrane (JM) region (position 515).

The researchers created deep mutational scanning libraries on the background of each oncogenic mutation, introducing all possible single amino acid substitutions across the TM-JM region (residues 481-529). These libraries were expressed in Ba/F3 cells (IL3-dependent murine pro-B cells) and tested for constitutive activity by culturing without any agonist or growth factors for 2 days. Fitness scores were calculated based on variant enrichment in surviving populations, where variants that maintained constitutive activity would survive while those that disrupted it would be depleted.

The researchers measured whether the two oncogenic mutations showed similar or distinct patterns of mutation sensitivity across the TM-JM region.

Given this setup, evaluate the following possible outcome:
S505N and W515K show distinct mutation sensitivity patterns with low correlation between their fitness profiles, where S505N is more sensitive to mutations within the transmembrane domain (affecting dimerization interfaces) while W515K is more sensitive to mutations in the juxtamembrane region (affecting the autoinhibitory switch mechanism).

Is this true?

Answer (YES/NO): NO